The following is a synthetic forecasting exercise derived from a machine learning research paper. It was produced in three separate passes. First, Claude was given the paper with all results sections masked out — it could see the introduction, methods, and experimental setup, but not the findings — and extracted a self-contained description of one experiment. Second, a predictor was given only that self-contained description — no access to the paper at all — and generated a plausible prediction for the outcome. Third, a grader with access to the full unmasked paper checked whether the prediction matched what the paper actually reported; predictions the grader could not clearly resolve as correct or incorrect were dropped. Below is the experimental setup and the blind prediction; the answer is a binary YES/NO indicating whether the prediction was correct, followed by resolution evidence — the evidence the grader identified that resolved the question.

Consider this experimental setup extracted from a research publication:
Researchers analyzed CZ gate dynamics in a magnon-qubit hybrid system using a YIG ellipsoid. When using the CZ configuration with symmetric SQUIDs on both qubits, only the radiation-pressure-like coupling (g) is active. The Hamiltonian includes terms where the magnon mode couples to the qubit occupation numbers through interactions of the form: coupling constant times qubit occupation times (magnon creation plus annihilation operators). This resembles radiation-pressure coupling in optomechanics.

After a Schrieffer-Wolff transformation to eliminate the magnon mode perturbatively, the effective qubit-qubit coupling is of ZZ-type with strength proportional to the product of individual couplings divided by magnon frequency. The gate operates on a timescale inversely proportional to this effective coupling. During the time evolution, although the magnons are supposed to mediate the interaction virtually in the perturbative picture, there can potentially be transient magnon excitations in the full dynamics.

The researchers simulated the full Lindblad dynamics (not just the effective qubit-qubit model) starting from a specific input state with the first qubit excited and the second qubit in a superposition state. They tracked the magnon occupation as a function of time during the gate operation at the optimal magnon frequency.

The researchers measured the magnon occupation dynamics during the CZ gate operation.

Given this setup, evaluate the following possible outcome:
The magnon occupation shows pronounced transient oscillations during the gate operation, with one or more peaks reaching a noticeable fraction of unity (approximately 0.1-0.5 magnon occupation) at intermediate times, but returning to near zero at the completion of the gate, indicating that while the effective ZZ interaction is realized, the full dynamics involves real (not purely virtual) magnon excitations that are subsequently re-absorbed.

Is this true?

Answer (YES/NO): NO